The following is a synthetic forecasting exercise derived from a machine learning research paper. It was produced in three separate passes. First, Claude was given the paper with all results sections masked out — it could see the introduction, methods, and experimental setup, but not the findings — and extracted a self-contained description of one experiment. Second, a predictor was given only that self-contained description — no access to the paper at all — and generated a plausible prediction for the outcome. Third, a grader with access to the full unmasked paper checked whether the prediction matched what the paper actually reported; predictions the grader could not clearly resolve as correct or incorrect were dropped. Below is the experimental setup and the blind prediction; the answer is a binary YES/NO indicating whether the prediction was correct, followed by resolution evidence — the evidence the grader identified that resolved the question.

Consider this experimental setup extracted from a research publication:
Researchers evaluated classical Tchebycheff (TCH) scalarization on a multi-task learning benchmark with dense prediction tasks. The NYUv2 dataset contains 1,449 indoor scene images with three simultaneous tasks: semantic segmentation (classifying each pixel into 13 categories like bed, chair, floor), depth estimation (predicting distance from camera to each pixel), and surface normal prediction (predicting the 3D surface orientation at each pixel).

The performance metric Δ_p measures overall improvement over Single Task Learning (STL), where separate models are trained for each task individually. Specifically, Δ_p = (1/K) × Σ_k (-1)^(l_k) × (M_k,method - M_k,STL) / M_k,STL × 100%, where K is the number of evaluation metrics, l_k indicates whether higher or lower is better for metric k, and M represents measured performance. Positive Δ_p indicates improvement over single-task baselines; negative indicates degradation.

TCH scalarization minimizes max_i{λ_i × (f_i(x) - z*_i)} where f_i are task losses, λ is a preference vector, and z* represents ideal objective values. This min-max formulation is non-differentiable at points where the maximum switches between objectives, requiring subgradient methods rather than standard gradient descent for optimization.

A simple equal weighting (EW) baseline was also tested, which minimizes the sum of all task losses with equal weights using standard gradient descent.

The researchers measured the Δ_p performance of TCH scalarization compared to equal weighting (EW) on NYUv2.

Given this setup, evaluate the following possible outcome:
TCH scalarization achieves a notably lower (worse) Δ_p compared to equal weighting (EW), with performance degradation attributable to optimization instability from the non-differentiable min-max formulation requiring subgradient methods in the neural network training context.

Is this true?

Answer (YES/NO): YES